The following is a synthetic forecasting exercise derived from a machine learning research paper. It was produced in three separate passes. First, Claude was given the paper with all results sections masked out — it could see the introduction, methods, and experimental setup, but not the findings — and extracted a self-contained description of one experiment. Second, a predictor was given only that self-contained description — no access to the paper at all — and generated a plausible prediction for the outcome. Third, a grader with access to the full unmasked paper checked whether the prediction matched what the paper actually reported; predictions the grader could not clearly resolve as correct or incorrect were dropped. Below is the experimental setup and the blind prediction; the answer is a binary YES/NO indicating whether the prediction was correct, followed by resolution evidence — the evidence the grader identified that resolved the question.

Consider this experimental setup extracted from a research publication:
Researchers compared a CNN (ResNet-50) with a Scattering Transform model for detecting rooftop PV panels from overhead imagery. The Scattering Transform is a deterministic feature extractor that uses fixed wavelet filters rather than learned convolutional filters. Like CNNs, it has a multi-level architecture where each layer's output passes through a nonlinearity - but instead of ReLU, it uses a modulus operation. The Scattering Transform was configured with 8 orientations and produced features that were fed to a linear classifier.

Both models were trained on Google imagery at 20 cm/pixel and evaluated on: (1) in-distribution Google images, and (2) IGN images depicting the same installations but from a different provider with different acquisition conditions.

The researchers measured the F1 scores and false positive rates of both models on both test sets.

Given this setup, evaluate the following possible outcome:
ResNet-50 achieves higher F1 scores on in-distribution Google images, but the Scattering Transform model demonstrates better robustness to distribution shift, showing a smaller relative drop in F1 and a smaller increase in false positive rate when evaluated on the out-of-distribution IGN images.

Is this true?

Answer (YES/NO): NO